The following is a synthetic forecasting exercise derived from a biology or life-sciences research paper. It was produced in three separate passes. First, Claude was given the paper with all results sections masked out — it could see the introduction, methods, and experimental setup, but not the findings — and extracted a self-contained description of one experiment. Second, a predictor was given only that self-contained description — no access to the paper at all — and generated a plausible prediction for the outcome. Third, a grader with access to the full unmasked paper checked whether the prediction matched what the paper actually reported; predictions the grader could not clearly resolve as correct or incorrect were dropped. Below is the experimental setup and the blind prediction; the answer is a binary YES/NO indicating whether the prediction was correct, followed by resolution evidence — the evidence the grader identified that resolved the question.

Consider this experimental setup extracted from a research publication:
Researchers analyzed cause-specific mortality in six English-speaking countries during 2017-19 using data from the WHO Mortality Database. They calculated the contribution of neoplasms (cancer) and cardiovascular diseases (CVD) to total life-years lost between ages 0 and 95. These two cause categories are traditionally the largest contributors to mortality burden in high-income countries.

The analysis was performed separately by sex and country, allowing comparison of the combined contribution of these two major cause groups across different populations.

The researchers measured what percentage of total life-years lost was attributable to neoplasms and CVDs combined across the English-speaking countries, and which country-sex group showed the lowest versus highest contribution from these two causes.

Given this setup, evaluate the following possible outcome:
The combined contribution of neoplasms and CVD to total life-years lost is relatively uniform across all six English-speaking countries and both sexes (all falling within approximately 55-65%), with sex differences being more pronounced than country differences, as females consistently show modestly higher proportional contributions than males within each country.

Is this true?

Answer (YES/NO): NO